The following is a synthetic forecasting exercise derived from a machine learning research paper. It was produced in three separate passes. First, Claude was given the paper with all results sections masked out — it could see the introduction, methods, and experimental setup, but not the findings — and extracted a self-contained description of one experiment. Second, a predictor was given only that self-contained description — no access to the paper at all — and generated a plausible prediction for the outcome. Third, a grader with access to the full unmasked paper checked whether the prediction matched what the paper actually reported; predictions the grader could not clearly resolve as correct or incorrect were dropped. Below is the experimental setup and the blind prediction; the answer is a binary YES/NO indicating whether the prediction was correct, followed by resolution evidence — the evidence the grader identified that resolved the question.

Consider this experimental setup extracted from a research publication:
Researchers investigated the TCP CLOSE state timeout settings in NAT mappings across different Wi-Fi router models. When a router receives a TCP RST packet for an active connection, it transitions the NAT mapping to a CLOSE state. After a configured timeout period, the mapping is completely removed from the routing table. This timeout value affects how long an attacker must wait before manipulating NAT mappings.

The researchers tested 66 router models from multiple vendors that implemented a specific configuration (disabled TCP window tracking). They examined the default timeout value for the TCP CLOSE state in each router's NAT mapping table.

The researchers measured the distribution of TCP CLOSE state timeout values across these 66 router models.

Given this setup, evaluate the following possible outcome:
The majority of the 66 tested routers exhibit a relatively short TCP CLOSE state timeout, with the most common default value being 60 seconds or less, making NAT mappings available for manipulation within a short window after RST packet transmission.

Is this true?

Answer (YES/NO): YES